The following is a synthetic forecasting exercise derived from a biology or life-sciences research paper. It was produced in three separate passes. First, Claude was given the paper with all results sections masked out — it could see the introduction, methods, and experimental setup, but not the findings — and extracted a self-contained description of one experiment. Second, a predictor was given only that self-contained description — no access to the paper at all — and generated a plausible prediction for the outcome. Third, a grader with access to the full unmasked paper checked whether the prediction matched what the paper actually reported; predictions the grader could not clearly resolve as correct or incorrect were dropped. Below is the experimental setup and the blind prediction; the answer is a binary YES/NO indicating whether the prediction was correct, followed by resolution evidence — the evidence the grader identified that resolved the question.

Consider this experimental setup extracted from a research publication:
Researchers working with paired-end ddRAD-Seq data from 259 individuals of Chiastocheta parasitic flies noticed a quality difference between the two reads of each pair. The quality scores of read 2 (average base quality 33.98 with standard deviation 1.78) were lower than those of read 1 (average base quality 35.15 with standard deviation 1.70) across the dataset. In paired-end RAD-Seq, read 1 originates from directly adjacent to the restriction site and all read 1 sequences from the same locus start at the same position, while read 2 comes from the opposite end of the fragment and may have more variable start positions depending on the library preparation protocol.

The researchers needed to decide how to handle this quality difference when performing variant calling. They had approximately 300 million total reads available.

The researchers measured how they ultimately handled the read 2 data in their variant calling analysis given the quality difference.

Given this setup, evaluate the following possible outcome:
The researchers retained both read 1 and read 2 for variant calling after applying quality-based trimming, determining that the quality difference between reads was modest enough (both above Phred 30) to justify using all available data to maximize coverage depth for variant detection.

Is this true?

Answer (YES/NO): NO